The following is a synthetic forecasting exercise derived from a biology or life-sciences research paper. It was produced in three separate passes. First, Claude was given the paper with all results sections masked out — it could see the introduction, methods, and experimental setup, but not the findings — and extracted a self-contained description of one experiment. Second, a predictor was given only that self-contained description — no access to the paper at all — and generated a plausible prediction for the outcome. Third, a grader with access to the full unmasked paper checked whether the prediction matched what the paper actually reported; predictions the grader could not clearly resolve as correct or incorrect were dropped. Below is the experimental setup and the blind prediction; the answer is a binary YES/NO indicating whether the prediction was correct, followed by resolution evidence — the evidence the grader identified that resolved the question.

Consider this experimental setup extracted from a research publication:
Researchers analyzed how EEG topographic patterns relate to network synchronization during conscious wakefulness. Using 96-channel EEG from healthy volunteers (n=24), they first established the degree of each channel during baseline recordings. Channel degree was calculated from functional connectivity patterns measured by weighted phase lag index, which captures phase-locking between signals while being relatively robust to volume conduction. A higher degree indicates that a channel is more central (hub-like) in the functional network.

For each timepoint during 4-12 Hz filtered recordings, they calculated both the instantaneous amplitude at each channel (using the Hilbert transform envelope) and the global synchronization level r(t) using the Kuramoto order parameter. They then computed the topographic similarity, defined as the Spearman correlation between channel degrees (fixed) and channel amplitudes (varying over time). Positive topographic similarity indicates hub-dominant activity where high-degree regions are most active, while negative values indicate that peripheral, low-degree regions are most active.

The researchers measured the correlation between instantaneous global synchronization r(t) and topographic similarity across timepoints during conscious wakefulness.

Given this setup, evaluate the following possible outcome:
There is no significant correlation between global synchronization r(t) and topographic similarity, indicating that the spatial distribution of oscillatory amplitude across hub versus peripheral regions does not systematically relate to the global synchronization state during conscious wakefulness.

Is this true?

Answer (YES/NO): NO